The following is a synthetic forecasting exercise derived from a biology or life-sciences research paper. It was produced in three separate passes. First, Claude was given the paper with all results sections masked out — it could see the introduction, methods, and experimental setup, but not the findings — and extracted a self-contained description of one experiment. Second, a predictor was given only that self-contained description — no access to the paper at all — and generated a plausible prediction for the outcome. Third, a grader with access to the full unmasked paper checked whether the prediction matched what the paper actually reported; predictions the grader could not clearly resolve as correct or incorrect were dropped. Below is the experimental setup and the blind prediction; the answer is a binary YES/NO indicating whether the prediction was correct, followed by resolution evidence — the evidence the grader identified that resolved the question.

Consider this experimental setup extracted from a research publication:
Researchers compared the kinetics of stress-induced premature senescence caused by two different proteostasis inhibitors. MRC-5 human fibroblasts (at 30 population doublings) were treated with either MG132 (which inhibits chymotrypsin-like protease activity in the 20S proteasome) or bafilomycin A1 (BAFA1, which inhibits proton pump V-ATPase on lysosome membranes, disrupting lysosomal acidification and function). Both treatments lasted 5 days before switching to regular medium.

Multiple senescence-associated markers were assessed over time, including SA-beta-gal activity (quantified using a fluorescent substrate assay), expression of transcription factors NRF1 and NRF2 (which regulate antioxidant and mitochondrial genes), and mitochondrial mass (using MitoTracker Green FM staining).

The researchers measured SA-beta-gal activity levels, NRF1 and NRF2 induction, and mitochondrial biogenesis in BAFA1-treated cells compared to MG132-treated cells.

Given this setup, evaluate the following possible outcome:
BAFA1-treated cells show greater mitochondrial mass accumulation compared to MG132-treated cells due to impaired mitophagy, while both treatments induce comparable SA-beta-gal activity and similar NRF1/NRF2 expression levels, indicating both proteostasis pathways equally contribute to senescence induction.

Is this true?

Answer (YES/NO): NO